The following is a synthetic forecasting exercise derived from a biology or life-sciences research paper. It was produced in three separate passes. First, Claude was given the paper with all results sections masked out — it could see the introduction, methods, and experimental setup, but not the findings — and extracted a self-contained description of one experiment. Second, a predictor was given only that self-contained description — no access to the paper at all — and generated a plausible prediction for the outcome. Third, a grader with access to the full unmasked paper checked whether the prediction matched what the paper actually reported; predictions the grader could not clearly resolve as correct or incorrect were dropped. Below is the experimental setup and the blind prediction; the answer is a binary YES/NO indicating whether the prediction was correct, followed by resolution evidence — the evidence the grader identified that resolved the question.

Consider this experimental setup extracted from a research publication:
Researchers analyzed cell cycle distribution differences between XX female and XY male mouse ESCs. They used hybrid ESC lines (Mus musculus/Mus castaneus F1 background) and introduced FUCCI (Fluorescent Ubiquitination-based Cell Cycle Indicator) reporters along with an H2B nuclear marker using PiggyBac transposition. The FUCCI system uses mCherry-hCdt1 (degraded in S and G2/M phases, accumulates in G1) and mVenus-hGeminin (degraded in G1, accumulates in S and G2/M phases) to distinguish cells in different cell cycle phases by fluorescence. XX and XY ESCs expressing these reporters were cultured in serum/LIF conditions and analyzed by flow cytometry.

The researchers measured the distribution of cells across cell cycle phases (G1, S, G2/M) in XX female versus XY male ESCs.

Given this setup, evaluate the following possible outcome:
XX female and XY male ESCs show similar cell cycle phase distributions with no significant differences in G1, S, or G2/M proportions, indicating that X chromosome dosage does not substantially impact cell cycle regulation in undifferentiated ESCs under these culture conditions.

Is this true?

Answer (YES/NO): NO